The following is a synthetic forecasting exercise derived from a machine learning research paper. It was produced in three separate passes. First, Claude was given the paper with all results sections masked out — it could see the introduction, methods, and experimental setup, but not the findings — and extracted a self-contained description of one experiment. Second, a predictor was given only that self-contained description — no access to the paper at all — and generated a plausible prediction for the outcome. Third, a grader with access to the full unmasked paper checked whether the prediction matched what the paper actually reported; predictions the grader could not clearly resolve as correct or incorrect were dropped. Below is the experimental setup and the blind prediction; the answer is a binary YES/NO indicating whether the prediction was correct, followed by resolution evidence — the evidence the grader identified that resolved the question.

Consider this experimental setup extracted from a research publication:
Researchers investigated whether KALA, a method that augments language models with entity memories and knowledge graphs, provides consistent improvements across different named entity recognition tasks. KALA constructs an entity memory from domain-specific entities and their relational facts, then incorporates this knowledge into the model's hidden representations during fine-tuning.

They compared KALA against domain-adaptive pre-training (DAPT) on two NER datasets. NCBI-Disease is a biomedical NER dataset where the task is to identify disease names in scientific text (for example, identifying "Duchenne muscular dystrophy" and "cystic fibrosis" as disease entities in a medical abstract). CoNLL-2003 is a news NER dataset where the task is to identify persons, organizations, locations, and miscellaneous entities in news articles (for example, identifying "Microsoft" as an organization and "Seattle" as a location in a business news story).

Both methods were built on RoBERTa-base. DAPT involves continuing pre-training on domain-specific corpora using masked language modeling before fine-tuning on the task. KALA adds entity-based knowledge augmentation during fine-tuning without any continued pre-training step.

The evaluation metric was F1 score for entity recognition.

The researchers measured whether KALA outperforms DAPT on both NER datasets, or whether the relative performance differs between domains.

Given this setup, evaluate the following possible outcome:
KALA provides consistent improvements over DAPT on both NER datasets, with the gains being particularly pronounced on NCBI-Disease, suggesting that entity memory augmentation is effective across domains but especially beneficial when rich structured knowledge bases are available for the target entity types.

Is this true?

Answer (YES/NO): NO